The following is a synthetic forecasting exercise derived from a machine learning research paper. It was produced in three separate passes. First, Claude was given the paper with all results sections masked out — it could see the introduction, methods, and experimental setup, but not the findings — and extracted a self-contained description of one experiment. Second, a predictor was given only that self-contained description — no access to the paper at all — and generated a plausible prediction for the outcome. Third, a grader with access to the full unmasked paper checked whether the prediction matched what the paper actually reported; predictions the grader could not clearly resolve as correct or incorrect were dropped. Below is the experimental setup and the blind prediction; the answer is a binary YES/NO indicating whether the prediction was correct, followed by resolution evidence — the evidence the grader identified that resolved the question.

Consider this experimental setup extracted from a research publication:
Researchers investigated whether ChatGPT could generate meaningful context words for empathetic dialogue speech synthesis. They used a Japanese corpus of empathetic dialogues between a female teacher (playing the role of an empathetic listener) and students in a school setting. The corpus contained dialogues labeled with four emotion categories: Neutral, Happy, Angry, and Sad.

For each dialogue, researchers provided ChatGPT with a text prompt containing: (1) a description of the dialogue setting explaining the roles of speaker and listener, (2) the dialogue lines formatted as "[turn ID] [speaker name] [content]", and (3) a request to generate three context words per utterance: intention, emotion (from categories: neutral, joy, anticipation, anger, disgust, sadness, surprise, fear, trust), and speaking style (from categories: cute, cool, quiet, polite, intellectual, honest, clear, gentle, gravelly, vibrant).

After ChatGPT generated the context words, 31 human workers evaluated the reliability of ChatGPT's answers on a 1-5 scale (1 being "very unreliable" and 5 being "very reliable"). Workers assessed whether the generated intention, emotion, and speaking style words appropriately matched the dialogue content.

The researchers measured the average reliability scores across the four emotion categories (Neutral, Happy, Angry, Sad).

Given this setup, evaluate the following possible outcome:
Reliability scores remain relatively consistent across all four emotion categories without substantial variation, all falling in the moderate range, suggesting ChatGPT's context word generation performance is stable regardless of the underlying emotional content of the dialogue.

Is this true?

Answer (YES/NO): NO